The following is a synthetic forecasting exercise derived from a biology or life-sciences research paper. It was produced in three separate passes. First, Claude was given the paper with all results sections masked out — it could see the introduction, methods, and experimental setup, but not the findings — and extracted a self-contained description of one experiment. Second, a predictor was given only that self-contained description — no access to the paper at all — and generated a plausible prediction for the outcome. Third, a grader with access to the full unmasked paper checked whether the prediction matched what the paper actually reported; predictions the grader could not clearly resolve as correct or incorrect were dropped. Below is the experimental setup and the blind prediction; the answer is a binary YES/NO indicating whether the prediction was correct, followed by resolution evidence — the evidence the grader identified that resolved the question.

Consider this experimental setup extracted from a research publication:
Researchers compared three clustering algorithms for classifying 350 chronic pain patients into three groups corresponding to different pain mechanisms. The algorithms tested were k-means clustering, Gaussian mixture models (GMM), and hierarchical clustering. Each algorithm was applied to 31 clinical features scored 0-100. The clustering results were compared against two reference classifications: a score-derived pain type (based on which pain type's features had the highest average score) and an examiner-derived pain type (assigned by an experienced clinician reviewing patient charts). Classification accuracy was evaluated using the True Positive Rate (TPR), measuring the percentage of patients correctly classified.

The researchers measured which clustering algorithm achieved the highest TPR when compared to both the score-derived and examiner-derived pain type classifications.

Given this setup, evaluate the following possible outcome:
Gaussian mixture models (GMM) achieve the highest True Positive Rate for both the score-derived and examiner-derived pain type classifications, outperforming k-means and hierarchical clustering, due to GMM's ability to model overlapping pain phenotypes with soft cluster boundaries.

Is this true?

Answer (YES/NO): YES